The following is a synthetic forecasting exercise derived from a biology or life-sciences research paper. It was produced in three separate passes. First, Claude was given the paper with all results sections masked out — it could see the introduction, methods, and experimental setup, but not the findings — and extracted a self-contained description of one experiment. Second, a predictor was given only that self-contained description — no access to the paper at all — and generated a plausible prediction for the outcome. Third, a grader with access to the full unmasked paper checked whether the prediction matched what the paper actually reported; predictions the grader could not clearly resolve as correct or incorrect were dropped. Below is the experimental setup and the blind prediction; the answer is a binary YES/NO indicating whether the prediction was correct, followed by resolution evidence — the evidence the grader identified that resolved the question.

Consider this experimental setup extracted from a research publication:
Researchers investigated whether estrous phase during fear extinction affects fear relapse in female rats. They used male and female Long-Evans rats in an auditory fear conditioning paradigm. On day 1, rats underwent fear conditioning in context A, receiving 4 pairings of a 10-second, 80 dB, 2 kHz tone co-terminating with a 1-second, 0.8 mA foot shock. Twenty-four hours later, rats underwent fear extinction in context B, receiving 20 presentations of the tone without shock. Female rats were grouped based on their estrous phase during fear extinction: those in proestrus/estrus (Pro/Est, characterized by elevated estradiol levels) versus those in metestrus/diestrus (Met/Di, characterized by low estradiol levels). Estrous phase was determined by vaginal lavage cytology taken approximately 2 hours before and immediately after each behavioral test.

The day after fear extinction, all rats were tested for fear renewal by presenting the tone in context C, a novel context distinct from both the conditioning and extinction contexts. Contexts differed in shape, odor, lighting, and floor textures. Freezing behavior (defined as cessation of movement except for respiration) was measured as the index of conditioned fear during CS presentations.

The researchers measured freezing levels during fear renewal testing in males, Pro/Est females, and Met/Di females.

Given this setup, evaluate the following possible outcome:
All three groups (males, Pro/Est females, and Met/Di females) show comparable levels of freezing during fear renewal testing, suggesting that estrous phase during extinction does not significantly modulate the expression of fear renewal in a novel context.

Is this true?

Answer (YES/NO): NO